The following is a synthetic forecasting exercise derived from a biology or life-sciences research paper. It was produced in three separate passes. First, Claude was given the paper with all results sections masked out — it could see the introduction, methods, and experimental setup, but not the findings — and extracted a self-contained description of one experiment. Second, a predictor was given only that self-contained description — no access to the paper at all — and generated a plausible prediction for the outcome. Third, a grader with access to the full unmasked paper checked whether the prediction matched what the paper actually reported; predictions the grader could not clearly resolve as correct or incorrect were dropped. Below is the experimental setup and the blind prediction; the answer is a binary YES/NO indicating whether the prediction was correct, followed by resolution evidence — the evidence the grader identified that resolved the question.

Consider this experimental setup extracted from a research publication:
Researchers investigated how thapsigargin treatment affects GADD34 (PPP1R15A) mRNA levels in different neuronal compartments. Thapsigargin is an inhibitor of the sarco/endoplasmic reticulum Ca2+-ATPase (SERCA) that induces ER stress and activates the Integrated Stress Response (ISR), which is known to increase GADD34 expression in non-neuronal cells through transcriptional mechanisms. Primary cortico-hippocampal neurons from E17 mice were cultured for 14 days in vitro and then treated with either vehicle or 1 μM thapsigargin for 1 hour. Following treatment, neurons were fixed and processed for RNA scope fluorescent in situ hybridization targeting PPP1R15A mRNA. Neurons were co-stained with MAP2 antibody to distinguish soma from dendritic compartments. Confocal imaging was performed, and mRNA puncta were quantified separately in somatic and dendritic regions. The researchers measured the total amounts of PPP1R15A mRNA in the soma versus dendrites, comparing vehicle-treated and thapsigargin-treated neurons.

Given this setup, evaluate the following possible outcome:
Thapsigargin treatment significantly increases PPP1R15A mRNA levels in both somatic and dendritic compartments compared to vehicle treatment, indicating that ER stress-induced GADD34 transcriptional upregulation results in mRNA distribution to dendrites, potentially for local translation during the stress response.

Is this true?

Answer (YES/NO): YES